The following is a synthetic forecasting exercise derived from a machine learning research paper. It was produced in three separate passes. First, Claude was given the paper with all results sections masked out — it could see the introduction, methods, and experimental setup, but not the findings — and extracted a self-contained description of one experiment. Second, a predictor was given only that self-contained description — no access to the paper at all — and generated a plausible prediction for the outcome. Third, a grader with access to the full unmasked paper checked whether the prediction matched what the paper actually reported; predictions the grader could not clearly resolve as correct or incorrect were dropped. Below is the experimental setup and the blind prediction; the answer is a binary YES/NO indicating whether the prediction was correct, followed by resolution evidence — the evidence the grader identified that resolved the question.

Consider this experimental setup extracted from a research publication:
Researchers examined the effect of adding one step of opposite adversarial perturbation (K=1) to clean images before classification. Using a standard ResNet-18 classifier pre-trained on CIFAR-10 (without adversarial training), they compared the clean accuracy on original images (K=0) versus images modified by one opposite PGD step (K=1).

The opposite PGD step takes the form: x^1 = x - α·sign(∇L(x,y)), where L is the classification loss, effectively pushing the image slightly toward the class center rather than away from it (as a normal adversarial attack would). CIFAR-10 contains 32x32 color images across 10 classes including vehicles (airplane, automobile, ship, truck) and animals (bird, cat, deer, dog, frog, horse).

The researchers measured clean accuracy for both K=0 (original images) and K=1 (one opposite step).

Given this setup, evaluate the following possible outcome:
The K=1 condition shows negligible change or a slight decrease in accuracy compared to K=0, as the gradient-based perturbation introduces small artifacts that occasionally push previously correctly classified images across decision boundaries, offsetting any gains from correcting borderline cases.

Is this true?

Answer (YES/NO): NO